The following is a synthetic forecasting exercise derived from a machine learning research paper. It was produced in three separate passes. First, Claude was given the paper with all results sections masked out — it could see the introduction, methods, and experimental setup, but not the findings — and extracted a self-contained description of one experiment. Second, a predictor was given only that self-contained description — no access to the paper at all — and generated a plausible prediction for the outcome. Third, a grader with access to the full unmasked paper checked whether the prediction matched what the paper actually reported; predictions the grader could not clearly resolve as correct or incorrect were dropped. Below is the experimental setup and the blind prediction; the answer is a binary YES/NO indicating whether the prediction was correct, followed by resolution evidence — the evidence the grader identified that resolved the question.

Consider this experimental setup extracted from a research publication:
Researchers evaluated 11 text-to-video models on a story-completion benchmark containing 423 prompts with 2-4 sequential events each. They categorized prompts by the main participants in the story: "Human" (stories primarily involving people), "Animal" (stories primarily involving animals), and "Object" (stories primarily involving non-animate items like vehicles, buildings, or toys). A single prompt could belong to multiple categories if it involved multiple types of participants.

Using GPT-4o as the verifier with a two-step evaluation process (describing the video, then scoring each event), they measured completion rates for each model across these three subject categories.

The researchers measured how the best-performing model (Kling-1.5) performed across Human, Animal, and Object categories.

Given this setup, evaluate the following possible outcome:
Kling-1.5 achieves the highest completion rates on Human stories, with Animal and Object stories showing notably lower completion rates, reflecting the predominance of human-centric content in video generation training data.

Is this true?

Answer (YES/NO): NO